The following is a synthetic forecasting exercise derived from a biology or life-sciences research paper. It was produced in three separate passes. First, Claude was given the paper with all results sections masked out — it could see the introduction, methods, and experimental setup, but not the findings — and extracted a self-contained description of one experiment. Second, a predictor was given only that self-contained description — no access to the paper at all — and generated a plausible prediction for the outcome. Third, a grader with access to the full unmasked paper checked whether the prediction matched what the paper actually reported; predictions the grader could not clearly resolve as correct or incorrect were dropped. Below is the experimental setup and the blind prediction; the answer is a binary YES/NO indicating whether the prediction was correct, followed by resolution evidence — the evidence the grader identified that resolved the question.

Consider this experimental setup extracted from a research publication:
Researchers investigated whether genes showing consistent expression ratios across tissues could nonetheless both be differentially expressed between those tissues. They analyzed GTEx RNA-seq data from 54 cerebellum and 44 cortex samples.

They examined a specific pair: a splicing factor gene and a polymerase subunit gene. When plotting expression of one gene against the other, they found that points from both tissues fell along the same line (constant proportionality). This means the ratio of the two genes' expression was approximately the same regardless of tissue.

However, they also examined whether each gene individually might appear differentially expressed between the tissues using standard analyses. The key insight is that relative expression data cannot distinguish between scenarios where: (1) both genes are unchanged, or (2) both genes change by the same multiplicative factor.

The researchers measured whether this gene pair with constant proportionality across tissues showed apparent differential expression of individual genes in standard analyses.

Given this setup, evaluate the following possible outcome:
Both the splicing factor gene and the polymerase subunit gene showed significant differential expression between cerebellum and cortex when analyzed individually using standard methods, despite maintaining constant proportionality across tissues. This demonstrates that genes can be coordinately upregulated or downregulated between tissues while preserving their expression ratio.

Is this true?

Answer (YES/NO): YES